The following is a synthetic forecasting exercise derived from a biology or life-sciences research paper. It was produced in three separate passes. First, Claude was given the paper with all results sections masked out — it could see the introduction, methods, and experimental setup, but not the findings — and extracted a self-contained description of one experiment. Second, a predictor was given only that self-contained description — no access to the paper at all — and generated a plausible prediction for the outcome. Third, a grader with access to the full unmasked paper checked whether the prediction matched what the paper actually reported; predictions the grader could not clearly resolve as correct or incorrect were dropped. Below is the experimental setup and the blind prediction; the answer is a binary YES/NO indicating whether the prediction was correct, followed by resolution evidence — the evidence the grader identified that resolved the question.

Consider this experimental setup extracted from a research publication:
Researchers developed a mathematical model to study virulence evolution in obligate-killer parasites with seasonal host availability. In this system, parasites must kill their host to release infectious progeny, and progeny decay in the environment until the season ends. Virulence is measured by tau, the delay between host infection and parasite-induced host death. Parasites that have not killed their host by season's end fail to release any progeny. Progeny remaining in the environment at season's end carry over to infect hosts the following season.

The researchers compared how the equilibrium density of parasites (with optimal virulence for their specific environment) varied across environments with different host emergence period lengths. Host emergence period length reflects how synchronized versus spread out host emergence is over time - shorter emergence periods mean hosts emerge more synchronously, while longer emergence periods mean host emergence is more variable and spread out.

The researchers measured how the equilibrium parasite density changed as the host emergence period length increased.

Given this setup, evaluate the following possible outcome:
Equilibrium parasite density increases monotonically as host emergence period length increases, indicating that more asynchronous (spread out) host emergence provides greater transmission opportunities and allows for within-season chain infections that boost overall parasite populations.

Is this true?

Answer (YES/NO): NO